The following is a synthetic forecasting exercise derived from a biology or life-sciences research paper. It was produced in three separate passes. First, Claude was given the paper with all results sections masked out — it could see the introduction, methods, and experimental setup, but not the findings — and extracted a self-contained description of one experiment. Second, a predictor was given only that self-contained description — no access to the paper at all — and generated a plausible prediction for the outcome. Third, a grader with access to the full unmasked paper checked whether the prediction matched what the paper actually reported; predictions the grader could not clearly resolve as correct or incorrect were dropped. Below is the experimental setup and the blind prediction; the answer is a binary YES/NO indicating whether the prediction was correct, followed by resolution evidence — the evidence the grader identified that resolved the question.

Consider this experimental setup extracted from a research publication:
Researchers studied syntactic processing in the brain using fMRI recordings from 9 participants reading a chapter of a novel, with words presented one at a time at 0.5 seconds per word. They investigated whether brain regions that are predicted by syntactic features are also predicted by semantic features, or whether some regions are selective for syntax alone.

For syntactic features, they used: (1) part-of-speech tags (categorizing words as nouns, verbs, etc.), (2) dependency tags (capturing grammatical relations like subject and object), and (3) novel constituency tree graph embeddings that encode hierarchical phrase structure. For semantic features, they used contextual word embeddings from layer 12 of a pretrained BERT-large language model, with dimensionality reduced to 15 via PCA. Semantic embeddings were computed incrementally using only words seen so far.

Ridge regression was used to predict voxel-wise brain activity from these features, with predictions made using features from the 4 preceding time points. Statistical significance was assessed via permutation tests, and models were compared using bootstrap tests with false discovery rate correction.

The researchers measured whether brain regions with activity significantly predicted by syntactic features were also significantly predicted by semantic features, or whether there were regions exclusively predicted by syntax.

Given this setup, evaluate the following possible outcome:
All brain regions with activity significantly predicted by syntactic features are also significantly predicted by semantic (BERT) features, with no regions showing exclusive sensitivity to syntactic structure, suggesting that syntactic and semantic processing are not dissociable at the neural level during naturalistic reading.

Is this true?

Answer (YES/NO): YES